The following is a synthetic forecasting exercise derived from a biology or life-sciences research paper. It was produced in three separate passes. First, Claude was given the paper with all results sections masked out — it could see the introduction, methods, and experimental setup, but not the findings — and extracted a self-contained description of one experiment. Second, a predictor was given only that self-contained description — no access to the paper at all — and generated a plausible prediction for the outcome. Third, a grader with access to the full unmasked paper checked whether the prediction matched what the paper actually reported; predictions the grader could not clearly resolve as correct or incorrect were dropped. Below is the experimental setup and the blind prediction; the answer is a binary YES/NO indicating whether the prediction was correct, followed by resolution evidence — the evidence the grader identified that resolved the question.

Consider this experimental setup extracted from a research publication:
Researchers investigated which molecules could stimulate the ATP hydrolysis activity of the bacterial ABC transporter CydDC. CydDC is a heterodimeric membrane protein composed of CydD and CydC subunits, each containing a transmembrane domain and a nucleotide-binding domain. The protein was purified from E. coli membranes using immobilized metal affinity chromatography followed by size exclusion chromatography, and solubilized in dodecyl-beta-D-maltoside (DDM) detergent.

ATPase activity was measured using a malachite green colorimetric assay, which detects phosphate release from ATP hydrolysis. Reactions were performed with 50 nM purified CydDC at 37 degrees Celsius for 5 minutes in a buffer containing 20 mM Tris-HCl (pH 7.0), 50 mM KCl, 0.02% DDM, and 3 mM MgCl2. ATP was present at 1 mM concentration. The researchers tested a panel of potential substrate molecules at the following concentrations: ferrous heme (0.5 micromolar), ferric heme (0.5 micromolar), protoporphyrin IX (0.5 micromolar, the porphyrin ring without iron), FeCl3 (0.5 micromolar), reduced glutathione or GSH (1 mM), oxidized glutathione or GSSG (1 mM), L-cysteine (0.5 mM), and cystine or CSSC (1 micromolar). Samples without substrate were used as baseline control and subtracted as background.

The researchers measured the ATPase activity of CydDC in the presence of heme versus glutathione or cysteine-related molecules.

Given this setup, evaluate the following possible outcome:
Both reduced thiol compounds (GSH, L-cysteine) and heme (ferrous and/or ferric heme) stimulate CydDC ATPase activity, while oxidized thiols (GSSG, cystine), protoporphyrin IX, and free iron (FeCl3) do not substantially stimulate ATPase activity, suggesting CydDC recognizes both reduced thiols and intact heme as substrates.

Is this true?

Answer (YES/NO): NO